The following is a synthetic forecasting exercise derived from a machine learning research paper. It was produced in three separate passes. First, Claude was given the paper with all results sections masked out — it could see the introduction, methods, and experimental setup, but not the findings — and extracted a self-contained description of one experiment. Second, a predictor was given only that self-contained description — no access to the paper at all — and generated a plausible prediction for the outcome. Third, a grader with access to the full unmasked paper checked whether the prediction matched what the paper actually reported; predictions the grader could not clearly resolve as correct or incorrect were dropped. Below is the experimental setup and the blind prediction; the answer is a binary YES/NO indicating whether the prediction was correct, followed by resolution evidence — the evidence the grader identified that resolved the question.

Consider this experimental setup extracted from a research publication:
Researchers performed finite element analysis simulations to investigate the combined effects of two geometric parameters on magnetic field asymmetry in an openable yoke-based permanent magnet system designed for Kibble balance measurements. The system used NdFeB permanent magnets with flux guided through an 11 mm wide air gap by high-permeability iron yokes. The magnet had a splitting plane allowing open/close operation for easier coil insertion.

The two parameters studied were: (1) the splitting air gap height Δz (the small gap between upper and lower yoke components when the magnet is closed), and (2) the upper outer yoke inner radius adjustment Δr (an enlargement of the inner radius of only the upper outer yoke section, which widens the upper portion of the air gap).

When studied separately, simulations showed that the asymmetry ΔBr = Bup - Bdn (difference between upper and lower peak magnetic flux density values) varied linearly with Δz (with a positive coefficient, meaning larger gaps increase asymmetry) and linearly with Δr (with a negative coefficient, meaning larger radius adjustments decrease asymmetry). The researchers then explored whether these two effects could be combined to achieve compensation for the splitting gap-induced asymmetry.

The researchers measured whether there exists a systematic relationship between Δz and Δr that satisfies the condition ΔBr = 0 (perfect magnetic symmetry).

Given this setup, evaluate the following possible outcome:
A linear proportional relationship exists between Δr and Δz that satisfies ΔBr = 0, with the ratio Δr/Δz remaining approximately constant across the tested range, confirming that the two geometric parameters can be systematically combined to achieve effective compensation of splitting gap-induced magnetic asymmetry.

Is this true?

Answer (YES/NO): YES